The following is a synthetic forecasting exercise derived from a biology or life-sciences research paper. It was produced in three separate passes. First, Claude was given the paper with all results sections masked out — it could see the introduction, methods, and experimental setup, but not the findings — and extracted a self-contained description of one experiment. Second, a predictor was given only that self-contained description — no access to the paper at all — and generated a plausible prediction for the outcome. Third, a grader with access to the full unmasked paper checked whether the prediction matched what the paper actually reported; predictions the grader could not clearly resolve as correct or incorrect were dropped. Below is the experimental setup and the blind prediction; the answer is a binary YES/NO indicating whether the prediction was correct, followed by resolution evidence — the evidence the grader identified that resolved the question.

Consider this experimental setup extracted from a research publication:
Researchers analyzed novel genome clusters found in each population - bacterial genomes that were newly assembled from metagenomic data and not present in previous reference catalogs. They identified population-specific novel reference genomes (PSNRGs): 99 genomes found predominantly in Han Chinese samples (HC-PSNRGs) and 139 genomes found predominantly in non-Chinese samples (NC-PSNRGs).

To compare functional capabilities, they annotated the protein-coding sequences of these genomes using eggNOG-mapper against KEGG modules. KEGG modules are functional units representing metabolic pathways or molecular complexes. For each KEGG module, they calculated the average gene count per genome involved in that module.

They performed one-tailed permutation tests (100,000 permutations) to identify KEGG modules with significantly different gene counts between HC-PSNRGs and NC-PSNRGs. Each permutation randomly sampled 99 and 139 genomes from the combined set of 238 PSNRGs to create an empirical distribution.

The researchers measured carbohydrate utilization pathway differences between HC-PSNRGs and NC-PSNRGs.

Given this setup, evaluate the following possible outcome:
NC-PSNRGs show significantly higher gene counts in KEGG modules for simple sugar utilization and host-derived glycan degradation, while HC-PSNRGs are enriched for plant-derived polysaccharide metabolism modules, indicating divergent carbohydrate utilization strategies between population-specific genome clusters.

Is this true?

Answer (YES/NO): NO